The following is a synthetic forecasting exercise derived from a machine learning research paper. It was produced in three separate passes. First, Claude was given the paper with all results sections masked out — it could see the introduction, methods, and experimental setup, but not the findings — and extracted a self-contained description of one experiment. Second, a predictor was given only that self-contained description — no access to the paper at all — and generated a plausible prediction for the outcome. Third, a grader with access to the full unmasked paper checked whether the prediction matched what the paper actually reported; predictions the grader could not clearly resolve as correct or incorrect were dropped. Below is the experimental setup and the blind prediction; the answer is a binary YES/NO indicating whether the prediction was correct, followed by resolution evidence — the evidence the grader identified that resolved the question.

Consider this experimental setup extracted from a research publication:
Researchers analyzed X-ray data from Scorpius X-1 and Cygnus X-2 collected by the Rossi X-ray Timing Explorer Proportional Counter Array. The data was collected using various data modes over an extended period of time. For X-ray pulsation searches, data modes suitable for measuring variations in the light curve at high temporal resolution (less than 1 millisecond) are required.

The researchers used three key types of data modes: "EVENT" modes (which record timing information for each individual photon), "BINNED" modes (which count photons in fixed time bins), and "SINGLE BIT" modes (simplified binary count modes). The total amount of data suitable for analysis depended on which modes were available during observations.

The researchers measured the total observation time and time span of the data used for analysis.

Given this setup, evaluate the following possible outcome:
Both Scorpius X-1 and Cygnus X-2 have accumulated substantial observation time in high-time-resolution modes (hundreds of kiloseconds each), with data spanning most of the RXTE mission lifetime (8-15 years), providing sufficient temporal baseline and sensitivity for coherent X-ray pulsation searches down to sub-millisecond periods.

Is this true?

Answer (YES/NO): NO